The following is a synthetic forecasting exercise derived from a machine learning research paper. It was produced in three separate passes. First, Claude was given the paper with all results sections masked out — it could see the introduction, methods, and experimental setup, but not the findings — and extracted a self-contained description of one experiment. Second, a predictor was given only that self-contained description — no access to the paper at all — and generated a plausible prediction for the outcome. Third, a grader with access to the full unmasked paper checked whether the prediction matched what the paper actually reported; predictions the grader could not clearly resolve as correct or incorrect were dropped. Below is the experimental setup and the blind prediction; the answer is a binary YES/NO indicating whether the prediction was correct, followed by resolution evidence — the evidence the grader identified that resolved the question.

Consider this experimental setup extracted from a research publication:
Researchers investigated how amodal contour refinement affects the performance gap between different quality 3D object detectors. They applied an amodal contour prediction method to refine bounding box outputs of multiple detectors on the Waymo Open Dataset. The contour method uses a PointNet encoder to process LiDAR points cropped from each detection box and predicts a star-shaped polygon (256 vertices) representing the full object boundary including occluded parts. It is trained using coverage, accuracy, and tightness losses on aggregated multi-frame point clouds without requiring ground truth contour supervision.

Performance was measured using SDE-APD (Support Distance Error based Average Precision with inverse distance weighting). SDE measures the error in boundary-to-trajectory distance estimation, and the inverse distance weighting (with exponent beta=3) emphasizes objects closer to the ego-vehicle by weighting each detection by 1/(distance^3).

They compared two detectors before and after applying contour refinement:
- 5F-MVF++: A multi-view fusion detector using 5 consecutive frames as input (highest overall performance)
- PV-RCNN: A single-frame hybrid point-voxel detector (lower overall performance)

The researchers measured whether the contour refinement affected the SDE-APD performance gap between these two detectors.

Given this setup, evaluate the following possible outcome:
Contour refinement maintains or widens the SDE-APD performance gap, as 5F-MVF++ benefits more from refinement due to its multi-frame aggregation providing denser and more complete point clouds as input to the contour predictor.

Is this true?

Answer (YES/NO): NO